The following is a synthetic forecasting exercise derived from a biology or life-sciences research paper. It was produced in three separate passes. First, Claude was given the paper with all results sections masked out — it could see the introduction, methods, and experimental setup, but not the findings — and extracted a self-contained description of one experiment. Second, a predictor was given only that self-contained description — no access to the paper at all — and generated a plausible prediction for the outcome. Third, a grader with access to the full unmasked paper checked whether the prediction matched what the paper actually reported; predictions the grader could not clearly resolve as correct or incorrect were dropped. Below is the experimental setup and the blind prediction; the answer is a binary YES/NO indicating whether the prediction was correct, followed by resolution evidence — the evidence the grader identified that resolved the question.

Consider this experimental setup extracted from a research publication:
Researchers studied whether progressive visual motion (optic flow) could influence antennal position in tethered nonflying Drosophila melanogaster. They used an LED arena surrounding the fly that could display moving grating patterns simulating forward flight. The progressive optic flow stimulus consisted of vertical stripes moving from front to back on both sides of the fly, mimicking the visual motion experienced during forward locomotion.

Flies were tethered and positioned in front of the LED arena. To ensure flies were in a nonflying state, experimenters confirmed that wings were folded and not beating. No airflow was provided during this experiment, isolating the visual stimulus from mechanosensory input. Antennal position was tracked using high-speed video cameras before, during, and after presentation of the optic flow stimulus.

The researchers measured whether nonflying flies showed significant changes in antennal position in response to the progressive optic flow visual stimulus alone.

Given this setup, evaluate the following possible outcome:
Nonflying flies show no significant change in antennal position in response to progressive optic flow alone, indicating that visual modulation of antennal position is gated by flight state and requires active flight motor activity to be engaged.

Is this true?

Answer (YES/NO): NO